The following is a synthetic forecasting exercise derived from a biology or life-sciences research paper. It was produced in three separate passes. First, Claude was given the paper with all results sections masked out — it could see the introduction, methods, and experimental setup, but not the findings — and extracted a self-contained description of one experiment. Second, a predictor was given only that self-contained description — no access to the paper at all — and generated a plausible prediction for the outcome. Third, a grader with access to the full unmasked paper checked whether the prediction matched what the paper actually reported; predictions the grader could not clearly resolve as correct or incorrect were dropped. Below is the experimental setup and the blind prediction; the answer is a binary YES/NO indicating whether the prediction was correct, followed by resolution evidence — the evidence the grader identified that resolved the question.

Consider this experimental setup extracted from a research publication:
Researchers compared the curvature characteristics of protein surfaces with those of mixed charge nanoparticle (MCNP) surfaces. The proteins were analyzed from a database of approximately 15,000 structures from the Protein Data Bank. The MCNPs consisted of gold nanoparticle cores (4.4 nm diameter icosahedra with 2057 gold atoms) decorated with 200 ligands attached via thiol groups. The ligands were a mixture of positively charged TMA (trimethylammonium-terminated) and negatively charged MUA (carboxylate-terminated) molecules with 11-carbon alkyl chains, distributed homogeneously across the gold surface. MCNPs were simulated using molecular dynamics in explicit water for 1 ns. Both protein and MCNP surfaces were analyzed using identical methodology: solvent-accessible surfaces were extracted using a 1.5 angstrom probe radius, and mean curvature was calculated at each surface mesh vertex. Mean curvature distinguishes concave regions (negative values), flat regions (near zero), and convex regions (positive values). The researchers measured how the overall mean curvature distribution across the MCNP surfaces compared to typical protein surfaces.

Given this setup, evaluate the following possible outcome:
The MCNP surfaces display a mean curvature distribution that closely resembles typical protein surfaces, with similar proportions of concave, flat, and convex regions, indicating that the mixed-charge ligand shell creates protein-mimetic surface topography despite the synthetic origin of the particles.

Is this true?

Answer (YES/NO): YES